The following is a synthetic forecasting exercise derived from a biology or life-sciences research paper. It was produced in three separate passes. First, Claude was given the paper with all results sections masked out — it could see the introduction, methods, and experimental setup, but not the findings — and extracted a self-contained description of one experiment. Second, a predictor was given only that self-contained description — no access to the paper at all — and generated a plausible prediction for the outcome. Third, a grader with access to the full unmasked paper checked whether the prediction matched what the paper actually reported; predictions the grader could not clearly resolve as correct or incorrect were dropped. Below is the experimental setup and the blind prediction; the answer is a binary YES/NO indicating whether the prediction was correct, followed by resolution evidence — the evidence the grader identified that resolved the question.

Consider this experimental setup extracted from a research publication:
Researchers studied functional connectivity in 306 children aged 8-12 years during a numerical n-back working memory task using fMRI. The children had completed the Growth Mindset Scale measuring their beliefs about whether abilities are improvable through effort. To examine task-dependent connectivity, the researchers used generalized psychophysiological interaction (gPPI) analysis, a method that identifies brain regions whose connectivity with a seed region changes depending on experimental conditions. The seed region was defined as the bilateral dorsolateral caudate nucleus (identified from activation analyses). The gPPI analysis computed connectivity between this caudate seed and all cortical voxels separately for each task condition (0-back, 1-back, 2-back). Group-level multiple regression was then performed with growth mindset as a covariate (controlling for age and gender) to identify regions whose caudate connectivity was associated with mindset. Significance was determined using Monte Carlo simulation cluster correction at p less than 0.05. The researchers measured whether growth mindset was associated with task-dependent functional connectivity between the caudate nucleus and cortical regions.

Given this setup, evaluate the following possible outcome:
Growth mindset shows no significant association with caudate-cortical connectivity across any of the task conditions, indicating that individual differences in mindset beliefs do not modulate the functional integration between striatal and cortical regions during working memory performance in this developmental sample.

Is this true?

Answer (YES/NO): NO